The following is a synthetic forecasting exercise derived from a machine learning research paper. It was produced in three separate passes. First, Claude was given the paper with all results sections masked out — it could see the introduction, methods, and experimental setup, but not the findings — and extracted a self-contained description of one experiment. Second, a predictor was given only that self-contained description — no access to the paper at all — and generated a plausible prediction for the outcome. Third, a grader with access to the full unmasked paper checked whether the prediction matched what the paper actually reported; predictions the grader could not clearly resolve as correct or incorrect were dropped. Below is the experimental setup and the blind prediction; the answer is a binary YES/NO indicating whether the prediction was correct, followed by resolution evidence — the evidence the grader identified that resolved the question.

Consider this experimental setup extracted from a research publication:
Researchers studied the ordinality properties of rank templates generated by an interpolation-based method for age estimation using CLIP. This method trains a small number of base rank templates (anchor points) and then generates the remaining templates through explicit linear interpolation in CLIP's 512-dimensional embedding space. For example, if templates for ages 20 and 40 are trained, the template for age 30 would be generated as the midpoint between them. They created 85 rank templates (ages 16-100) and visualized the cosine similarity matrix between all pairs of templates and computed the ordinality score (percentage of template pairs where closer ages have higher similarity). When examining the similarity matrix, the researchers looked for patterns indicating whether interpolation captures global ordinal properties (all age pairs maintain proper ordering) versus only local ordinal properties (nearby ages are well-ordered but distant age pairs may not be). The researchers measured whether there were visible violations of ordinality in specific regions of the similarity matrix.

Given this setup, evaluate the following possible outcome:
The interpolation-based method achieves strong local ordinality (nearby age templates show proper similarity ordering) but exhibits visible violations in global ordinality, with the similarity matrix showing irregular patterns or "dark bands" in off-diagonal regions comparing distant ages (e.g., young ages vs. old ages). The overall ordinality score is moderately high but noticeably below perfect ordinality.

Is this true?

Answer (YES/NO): YES